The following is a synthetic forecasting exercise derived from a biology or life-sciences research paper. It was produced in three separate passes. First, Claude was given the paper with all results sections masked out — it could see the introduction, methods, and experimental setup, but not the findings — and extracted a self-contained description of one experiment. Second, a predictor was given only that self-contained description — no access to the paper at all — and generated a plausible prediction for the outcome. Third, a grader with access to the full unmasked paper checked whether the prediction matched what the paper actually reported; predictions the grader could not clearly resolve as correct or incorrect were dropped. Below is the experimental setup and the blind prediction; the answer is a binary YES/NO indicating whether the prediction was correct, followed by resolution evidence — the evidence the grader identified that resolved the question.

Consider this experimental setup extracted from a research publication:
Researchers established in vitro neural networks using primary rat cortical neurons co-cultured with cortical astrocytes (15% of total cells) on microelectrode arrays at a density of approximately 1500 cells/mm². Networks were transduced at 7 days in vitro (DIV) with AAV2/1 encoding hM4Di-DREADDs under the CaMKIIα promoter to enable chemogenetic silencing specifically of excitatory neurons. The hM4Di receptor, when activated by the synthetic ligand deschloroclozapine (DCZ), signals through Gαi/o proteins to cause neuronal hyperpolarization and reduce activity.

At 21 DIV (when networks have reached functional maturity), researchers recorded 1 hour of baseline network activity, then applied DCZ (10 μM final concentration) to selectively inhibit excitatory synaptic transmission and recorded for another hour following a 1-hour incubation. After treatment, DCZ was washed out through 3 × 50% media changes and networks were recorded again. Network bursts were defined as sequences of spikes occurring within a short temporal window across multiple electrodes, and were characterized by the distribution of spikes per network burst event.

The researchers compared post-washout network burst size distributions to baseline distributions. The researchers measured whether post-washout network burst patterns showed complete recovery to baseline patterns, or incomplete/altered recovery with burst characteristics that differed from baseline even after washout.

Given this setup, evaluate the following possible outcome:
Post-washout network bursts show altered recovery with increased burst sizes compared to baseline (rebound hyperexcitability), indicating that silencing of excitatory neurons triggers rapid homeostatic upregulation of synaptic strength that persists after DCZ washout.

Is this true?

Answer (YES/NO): YES